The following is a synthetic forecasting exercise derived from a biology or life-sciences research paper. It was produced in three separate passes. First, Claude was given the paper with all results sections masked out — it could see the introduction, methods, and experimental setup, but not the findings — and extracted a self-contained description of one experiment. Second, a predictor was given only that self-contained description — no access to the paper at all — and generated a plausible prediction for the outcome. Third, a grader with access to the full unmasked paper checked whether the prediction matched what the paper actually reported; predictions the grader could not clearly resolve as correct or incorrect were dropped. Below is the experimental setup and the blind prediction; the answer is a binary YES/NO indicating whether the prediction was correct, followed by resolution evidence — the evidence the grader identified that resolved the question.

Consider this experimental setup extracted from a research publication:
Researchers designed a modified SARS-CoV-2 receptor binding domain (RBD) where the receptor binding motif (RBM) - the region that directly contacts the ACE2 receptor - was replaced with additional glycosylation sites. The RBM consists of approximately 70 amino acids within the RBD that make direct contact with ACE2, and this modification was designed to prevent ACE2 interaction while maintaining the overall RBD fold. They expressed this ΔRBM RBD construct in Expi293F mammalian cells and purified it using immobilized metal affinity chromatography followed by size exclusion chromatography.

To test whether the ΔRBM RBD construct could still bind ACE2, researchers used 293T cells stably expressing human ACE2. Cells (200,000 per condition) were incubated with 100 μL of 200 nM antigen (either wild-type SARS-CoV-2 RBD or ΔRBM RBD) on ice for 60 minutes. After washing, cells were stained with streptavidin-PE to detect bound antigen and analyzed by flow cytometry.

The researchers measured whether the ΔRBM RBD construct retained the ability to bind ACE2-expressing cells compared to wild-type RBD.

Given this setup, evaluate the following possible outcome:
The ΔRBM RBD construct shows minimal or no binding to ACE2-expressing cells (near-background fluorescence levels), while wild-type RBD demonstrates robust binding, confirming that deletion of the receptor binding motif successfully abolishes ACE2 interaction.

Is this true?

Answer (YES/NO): YES